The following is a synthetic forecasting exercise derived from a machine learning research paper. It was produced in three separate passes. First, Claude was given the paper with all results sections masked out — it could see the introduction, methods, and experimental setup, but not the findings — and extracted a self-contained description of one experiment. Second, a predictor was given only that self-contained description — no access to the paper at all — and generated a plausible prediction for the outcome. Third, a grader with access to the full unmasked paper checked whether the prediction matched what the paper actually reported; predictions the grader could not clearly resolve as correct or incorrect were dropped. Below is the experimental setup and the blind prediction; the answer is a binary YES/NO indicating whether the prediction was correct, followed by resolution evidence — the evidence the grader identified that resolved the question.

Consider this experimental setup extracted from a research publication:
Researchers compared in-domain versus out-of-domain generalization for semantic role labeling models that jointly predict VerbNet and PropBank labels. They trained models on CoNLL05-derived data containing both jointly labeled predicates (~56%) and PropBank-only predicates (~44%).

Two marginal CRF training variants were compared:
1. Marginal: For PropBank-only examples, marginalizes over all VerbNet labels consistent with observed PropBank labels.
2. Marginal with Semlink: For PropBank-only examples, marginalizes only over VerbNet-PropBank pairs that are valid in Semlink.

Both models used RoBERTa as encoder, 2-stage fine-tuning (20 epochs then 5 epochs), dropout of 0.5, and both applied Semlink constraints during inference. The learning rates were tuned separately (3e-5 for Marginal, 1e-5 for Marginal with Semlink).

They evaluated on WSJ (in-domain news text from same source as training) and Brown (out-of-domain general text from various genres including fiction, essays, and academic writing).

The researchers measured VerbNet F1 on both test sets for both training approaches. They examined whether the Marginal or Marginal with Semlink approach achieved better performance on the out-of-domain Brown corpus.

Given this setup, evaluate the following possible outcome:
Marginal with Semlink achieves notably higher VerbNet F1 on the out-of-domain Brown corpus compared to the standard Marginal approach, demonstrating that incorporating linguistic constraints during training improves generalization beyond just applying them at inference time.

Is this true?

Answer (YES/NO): YES